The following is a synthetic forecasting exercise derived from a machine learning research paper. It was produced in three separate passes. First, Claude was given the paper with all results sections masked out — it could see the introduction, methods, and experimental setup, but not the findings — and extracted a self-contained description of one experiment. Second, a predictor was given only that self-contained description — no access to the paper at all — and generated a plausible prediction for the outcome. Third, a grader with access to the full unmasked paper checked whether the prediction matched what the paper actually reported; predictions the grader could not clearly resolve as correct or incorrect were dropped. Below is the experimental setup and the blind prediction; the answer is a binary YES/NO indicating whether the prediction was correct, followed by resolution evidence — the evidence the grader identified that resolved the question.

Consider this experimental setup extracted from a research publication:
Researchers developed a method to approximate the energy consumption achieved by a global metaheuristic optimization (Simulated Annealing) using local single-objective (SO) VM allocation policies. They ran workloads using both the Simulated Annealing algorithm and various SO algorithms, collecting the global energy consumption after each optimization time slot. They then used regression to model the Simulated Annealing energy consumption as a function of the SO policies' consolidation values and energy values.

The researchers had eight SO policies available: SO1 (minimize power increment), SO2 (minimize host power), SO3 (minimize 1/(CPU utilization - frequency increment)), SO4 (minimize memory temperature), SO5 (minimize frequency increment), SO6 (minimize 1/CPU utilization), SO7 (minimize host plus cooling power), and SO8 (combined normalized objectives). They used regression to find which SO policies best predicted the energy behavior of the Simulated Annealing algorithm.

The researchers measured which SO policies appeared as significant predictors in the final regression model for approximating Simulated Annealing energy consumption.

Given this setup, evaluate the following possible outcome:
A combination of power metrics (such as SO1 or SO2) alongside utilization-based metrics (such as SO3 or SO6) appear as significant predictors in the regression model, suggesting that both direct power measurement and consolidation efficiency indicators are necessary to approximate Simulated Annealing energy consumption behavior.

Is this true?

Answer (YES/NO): NO